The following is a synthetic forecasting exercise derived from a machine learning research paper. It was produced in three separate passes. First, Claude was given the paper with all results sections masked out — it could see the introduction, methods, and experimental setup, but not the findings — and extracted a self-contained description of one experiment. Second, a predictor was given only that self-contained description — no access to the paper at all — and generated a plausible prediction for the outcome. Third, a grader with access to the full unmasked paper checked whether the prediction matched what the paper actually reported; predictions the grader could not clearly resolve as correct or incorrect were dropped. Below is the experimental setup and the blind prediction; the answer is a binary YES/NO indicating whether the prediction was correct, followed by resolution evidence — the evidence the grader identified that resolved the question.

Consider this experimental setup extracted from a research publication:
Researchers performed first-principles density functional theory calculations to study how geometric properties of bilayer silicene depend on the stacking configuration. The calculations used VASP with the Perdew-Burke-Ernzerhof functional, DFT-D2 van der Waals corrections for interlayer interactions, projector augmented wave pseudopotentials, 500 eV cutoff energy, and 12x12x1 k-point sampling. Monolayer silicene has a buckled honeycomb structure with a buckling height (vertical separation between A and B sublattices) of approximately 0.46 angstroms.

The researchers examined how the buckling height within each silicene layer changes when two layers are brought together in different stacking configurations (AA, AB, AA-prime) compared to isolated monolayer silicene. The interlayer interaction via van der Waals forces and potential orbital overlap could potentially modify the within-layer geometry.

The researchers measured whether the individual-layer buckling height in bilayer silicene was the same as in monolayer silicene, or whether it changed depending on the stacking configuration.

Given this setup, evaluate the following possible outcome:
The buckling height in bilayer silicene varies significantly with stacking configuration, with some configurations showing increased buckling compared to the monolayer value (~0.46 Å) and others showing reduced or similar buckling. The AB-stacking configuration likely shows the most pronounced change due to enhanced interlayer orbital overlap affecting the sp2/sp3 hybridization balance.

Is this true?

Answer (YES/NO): NO